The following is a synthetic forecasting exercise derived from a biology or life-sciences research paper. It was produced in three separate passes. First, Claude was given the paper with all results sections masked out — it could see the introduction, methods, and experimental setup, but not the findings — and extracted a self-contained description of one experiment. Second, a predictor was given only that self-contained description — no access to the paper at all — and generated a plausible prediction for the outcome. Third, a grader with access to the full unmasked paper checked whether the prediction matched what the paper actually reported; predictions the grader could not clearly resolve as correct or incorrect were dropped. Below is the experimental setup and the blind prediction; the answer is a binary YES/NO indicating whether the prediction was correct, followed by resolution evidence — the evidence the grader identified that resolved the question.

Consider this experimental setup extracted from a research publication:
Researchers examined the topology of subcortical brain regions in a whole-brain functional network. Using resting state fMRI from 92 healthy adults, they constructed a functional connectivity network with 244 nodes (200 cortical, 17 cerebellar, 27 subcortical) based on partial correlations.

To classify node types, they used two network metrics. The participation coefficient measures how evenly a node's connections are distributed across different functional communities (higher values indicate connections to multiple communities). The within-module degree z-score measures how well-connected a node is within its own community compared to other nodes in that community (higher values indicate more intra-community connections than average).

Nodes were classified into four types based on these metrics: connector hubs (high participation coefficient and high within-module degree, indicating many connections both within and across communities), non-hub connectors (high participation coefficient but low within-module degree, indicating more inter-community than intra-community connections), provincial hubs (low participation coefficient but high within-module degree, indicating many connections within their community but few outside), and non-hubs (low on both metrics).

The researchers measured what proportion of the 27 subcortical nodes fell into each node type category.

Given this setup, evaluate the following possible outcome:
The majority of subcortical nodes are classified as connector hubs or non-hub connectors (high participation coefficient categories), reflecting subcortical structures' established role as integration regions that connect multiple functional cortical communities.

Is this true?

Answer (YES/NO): YES